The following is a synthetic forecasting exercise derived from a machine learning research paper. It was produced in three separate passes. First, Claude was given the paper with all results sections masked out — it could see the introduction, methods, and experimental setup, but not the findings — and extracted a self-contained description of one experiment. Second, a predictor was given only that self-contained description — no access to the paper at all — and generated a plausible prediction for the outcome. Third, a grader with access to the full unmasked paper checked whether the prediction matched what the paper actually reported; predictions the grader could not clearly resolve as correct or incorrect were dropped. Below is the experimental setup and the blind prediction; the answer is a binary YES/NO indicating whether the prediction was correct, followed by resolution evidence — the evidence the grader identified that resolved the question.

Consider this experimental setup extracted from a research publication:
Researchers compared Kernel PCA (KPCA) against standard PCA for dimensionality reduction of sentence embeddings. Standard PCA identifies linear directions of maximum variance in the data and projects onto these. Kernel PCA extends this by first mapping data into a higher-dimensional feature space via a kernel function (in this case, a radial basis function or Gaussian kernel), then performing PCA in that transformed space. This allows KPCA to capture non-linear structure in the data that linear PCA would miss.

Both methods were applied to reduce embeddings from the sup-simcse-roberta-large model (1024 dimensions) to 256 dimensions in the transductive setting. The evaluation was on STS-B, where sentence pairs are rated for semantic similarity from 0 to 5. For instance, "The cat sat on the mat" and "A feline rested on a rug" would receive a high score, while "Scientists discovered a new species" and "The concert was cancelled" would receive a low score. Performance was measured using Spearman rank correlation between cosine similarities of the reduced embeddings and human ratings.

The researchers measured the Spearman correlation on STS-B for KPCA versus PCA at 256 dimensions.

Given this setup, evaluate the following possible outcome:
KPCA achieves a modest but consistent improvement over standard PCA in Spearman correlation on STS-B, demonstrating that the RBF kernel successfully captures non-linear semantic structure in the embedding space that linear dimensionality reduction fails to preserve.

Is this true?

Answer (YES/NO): NO